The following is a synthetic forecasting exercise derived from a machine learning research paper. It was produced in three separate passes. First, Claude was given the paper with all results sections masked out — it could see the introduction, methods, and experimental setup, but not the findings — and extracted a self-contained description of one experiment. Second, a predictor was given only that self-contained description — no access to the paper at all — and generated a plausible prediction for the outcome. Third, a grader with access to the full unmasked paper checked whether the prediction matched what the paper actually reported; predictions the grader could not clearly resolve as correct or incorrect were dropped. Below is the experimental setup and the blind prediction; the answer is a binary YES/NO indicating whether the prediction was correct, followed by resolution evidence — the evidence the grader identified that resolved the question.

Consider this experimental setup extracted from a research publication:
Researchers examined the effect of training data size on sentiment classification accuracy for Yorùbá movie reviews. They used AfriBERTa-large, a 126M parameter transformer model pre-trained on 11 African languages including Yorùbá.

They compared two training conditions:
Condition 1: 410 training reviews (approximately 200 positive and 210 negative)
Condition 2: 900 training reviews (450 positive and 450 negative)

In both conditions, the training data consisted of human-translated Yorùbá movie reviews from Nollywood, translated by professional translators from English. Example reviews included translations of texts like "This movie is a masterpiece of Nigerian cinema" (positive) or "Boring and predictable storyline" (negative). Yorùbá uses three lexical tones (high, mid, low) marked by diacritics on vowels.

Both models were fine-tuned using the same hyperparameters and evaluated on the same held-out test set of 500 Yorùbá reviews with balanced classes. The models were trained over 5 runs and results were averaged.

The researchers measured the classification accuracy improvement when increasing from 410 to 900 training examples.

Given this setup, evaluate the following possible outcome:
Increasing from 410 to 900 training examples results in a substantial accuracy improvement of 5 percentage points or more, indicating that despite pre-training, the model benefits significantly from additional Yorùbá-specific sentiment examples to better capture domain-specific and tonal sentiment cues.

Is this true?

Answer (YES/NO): YES